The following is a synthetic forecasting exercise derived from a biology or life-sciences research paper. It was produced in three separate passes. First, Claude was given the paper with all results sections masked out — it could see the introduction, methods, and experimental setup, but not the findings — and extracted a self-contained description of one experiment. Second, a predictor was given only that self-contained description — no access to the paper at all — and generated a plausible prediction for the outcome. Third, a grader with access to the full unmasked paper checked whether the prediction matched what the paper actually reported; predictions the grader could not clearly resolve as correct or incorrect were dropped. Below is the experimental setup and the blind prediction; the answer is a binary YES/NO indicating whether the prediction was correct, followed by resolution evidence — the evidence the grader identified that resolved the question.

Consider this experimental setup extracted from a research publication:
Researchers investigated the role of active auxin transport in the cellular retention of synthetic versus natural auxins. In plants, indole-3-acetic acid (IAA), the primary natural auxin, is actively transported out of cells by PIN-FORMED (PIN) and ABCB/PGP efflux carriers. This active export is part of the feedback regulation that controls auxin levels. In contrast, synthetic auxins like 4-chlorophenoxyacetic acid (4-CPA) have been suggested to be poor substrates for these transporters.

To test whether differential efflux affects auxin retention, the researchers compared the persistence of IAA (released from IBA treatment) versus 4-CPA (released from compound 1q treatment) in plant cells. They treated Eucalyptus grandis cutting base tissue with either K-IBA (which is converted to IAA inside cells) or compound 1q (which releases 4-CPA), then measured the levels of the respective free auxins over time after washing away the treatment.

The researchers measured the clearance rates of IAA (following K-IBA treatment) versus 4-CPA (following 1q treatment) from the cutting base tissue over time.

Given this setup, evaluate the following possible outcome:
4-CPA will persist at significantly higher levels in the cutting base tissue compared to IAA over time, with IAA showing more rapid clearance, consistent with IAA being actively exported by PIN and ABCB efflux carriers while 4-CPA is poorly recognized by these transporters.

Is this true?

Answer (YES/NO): YES